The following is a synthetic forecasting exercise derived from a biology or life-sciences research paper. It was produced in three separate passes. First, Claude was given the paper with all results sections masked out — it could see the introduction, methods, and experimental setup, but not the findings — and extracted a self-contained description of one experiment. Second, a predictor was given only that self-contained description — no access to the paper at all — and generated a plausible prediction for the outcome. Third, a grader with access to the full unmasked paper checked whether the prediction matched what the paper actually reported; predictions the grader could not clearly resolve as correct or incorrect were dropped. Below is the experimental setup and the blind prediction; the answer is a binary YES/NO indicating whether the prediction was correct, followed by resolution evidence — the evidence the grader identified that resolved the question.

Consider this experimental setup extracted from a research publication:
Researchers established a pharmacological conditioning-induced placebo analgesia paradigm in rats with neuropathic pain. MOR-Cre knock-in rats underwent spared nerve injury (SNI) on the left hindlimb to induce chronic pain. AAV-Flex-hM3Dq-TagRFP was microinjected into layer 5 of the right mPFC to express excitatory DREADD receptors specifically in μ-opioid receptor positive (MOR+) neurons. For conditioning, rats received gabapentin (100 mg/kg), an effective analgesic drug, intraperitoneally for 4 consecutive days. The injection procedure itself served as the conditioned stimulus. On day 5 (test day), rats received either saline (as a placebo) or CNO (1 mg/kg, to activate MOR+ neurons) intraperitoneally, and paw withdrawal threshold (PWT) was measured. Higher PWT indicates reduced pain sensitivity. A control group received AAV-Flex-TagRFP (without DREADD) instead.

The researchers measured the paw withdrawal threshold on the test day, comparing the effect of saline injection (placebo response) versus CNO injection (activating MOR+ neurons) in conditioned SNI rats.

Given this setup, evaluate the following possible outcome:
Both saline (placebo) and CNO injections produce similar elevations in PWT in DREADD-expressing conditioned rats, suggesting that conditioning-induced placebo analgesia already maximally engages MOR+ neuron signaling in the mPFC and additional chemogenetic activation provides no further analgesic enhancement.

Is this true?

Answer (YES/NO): NO